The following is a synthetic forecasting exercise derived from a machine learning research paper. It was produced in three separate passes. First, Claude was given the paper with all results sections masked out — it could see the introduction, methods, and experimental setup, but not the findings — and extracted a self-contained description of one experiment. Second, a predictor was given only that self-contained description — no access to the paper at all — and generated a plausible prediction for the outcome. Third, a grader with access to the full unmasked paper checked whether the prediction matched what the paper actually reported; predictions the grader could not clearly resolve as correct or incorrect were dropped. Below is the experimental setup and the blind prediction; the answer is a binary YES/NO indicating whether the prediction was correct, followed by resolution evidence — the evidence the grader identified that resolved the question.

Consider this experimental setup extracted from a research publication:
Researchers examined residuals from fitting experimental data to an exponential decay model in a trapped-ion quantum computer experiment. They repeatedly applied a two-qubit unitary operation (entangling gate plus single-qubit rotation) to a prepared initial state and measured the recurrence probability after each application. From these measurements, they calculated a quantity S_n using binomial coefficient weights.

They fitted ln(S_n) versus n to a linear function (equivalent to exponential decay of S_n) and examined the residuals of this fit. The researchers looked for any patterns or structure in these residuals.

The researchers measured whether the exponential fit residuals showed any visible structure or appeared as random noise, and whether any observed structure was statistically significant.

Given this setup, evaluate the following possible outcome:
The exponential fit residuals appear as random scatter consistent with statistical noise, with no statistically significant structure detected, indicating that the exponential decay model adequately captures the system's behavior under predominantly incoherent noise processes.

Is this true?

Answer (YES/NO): NO